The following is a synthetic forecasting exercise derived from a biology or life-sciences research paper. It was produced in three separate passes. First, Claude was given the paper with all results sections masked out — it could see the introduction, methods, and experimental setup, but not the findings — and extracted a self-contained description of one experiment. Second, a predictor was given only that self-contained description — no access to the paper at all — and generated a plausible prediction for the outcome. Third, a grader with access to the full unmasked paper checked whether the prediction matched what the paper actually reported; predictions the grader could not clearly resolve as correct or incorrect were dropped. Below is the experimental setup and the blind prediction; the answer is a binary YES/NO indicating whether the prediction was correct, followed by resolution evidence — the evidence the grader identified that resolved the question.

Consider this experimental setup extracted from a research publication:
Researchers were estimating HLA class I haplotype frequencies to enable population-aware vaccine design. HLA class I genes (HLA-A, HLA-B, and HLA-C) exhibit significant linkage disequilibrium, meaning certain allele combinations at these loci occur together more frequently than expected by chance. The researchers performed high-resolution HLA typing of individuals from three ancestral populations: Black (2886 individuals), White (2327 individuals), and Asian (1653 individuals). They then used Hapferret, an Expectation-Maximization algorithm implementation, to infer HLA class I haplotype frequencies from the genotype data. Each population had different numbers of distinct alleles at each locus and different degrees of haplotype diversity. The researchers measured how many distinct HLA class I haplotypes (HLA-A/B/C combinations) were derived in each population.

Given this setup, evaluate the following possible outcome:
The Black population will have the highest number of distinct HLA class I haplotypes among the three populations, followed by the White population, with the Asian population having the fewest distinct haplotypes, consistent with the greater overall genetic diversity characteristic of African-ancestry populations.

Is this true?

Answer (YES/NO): YES